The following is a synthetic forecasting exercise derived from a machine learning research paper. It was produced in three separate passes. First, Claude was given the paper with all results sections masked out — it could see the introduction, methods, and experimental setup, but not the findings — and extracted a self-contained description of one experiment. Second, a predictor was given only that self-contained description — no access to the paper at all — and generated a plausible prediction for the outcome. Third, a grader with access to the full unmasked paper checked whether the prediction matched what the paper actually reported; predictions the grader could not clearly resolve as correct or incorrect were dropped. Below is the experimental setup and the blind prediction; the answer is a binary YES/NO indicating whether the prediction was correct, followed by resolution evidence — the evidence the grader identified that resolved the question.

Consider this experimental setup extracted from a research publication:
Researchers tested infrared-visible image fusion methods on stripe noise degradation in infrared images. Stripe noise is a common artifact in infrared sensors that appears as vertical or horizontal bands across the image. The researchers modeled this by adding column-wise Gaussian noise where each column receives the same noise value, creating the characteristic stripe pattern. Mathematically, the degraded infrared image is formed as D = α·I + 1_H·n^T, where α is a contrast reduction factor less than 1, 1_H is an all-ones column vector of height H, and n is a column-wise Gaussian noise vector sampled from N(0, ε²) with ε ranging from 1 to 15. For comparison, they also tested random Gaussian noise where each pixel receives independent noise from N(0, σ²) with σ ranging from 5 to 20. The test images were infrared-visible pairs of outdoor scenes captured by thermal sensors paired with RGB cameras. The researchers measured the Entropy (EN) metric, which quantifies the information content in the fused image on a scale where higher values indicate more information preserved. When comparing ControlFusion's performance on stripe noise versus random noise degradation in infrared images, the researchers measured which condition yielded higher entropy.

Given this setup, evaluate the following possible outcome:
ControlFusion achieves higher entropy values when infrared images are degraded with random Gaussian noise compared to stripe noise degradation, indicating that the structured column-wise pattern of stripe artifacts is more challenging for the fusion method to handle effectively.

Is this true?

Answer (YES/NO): YES